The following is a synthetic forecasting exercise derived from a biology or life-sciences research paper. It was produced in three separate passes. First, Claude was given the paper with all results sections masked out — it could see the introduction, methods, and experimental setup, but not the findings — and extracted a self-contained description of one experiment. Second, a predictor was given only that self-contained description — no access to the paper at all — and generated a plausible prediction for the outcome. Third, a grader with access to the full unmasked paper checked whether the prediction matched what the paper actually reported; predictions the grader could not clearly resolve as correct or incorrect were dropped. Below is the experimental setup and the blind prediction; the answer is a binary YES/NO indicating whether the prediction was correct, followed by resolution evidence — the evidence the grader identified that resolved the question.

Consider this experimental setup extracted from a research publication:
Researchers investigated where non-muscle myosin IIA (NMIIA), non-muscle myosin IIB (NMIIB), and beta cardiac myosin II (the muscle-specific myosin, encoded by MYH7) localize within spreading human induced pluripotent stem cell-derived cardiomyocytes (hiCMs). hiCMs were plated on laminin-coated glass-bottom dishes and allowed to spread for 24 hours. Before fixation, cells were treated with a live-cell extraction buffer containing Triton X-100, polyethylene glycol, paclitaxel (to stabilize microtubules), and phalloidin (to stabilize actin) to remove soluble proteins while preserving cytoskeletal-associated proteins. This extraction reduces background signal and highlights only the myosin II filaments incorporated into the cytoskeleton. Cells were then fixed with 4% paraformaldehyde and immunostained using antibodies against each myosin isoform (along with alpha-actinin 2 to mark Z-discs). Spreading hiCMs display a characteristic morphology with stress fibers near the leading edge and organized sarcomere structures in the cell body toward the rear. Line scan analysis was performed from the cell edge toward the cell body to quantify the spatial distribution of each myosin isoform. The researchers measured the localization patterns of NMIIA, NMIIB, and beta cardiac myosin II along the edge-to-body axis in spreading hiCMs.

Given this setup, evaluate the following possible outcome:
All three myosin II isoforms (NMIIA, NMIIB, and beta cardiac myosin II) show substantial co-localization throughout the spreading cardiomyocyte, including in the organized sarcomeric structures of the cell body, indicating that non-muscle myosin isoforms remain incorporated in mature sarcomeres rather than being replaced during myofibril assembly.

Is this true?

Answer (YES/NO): NO